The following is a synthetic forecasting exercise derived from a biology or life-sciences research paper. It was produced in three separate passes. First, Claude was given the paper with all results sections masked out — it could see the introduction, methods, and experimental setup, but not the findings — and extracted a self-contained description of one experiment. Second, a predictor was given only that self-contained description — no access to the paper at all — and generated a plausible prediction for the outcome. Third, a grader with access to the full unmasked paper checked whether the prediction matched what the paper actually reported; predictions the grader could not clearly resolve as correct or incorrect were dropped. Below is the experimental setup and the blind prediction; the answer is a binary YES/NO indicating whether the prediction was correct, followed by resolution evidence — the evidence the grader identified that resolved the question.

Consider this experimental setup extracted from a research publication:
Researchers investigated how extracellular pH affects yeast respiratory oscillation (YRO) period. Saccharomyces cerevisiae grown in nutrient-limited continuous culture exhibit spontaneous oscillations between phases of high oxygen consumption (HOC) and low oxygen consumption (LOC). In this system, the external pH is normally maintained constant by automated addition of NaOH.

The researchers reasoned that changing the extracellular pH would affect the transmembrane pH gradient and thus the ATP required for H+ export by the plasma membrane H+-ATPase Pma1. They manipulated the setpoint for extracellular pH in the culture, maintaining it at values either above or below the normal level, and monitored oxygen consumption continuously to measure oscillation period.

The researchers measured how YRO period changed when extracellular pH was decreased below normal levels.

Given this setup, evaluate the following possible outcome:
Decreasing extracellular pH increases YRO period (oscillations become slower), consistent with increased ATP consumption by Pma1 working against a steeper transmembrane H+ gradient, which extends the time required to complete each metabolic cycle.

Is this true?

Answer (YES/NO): NO